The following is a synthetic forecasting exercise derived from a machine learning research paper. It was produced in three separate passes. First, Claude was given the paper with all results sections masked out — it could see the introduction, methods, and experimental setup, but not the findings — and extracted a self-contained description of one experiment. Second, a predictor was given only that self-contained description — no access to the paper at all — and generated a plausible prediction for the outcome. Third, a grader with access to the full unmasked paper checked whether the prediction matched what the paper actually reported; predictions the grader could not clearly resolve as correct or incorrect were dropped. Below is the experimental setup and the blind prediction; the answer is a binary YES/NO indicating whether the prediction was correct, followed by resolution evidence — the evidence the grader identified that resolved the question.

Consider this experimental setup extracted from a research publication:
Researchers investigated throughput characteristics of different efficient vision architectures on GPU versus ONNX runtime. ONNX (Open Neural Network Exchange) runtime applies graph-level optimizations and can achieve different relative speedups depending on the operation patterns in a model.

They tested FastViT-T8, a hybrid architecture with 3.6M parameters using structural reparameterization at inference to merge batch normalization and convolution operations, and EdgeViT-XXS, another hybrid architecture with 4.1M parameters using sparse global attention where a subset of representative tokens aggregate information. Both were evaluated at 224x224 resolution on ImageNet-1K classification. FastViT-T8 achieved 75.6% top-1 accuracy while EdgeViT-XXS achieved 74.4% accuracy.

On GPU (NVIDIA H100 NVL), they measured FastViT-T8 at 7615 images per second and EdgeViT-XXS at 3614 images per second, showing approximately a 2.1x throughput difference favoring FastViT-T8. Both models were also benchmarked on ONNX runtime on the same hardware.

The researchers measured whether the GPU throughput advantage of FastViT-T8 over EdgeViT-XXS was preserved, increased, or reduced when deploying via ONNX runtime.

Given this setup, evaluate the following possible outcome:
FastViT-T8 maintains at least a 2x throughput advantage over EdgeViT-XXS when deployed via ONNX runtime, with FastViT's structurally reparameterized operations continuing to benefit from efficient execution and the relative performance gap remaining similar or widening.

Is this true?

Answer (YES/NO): NO